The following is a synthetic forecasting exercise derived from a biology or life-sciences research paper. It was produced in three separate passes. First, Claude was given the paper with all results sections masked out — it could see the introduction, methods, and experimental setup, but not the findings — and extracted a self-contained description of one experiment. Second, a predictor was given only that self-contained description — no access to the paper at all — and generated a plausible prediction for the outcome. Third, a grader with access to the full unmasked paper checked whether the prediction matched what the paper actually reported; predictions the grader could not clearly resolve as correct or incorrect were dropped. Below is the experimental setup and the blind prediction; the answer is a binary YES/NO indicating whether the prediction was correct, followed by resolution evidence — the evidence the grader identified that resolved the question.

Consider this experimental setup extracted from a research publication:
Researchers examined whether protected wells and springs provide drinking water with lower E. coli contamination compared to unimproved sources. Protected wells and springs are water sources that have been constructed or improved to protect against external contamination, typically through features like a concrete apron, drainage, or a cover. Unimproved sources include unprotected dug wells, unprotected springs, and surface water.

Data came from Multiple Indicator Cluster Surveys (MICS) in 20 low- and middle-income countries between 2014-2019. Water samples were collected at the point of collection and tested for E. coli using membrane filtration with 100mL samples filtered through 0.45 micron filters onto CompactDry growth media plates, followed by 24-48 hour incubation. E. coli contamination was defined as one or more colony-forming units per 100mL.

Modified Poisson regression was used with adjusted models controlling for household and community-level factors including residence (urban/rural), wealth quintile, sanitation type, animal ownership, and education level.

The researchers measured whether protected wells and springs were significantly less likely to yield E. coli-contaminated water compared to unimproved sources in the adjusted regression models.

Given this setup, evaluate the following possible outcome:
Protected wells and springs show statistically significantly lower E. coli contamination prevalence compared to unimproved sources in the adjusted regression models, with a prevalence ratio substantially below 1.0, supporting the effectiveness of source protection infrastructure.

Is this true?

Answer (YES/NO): NO